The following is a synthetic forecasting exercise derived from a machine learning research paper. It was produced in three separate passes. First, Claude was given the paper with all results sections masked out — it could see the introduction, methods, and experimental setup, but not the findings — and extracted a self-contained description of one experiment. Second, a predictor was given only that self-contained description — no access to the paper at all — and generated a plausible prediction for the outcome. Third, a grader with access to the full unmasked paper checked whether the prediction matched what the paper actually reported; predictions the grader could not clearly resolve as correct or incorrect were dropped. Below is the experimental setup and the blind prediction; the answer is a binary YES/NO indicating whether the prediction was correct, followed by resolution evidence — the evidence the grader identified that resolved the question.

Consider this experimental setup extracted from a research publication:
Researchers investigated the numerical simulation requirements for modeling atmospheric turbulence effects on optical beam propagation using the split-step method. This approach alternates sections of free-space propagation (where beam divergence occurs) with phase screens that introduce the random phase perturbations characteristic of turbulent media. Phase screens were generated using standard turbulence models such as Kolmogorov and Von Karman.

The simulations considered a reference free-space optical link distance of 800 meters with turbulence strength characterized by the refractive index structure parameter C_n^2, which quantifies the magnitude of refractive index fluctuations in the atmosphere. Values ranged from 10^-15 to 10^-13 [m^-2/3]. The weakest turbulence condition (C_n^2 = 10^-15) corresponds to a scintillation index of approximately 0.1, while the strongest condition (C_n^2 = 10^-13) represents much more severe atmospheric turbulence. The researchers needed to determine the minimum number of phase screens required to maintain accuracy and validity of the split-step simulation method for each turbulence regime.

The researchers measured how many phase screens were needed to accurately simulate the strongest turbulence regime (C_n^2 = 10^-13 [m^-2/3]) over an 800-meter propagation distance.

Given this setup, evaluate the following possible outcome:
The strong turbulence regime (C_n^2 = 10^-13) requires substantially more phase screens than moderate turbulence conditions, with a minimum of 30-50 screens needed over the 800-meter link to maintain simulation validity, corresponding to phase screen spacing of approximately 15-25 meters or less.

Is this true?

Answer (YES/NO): NO